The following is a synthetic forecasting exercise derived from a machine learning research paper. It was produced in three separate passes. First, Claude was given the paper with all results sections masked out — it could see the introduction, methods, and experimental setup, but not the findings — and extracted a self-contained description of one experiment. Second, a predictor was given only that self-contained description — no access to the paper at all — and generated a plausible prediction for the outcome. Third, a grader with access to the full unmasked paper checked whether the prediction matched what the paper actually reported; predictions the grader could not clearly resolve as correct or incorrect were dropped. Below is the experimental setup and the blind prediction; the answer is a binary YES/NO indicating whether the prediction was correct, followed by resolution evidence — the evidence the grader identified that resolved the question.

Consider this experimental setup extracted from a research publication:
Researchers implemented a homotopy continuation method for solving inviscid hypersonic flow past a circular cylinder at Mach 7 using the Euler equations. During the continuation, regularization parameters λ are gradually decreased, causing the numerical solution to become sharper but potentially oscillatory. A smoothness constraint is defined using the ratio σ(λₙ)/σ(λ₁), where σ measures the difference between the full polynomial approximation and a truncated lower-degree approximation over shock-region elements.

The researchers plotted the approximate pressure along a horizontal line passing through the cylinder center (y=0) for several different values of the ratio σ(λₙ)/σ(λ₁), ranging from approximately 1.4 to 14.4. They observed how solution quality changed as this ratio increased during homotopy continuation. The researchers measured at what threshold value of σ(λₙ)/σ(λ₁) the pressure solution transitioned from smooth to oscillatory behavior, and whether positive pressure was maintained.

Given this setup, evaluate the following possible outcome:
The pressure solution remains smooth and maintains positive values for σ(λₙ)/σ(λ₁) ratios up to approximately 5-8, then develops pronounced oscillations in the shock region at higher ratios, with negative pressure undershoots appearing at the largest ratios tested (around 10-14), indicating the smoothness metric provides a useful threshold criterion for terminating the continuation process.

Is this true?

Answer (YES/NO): NO